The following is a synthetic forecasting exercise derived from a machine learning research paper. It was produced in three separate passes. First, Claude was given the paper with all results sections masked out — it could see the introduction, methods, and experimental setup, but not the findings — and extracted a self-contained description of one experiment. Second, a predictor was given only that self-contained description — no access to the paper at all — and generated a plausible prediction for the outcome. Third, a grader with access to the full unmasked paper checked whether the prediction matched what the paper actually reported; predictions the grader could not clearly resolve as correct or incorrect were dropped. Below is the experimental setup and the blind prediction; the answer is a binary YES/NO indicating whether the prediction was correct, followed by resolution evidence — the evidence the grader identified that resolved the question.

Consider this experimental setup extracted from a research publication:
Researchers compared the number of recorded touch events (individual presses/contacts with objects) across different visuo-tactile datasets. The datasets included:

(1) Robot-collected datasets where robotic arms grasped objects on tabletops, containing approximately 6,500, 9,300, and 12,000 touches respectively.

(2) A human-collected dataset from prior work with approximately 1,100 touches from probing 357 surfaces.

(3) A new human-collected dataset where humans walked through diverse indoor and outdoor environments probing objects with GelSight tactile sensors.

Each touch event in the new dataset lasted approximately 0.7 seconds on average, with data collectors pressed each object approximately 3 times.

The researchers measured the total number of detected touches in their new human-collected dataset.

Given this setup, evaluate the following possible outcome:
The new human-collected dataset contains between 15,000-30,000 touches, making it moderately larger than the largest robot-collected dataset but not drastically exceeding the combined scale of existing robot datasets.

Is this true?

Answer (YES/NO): NO